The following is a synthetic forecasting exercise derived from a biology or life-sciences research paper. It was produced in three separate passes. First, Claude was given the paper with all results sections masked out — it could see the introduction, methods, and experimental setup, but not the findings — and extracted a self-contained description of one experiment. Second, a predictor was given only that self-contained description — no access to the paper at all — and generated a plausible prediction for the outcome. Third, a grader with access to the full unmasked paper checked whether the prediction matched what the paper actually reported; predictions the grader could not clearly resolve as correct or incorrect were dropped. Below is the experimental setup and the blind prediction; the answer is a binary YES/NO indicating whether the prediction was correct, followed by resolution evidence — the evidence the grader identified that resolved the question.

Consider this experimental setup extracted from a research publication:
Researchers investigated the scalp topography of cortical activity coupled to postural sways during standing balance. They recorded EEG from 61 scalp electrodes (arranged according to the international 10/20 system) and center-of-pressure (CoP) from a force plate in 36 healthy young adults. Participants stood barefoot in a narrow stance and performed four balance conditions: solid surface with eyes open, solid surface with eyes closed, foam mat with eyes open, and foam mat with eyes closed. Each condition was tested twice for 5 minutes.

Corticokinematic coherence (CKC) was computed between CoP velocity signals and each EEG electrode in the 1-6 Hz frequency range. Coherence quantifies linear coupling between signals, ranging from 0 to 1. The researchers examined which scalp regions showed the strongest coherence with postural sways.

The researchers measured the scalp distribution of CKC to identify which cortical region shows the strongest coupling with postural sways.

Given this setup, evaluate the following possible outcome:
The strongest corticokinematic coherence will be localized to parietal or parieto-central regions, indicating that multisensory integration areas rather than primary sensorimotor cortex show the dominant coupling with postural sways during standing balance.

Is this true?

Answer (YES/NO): NO